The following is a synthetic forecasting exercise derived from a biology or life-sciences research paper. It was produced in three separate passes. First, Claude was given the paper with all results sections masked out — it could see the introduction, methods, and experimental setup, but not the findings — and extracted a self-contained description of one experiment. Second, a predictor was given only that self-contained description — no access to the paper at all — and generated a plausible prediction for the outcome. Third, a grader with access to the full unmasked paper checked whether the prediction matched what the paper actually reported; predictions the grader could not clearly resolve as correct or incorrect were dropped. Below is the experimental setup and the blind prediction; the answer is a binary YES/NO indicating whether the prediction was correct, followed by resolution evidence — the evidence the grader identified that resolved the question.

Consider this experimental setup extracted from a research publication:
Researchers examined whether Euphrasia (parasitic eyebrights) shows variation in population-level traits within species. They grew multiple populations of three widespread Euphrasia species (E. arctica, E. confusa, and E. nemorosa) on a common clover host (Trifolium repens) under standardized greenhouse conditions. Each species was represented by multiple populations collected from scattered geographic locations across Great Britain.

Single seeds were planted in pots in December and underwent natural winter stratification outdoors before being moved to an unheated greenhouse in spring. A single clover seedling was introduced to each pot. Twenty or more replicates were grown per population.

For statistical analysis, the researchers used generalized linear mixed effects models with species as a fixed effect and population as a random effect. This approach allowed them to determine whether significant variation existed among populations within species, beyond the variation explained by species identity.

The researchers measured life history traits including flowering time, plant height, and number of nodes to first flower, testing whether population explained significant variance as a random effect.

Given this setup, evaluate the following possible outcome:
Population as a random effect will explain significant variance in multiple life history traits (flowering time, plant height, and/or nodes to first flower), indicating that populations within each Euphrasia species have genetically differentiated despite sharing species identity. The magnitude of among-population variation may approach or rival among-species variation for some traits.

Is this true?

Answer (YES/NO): YES